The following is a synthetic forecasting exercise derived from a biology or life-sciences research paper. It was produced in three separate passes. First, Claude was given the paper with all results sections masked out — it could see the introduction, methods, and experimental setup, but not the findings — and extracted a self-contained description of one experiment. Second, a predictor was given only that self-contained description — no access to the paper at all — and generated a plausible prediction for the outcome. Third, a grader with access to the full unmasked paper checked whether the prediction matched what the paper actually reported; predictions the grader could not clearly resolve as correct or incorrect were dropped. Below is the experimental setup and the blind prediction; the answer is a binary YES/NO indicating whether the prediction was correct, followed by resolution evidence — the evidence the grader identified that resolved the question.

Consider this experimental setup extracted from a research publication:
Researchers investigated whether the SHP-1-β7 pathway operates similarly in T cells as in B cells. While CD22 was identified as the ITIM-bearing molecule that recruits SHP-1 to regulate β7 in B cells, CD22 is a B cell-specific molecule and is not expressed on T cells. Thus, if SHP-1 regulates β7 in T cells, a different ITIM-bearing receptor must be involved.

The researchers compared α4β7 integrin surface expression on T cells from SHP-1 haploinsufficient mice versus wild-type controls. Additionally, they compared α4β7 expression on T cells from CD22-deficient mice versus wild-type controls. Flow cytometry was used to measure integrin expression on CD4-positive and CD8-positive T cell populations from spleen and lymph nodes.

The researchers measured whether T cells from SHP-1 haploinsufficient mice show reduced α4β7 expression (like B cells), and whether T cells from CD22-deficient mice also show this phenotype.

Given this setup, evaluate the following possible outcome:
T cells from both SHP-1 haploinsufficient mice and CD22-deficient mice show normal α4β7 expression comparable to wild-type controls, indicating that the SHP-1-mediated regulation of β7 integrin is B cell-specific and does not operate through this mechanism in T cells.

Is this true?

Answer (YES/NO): NO